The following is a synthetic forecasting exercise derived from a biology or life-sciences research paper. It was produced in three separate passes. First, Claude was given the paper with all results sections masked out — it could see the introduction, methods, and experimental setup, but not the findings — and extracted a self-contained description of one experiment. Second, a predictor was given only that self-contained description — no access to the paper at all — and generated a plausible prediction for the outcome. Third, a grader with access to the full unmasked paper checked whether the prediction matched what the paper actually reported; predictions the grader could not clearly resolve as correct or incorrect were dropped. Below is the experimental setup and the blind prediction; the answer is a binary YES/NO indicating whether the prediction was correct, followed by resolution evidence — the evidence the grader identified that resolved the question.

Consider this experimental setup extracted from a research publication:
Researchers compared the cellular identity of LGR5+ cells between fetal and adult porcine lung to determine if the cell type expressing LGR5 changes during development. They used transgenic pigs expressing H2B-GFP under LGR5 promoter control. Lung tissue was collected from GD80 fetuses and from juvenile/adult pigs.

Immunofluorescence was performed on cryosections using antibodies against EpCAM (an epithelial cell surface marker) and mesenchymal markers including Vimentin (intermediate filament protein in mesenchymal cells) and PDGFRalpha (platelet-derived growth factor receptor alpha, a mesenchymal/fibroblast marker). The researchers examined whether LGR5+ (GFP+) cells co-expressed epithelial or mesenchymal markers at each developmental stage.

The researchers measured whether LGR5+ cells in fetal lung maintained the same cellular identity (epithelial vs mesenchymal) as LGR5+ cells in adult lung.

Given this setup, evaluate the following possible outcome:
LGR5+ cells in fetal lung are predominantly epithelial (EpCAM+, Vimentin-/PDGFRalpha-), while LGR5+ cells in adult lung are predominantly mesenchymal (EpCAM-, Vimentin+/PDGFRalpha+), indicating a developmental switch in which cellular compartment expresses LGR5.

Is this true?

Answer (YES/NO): NO